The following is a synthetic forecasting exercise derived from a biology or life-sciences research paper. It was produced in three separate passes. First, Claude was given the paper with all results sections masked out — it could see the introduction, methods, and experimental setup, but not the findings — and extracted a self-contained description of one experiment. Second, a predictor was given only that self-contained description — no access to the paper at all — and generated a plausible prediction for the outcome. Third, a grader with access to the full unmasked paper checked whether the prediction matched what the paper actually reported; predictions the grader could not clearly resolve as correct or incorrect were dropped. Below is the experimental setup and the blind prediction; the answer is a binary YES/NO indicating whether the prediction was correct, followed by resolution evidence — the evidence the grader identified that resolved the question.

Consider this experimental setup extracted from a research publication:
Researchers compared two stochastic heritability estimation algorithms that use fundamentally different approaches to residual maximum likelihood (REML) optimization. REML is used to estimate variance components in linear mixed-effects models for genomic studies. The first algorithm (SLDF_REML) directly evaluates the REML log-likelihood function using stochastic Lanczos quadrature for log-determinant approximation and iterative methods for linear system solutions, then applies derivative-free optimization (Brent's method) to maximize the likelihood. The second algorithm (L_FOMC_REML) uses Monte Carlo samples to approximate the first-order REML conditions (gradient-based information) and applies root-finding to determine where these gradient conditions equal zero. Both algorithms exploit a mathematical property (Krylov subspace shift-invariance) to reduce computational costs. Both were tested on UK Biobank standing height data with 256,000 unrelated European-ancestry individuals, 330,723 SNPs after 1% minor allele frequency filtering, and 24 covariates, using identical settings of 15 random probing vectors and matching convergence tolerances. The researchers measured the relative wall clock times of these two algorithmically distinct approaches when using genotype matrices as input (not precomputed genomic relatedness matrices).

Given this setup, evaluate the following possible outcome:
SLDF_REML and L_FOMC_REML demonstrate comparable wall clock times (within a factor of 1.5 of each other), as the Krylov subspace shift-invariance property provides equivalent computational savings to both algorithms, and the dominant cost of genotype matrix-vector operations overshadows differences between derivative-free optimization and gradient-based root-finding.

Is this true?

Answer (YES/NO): YES